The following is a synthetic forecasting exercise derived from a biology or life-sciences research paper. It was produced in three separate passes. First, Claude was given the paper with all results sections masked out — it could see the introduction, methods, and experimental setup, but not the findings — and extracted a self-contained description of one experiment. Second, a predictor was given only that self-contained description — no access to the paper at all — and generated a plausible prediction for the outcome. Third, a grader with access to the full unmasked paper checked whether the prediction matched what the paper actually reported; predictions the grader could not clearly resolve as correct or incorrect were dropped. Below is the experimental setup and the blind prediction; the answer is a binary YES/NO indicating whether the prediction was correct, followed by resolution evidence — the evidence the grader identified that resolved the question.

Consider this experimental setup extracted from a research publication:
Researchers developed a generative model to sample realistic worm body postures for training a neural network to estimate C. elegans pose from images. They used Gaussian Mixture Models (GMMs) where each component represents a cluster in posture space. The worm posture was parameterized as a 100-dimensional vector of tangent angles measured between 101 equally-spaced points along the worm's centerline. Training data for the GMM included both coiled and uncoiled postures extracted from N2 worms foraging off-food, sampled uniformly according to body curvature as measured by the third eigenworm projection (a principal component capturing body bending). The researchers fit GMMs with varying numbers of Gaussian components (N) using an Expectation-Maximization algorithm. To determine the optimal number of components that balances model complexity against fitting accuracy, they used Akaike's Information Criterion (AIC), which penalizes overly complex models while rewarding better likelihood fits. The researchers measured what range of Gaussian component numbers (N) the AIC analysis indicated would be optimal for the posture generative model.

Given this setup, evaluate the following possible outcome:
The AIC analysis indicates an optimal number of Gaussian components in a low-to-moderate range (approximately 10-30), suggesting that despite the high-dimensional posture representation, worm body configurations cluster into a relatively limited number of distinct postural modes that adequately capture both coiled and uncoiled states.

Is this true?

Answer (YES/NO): NO